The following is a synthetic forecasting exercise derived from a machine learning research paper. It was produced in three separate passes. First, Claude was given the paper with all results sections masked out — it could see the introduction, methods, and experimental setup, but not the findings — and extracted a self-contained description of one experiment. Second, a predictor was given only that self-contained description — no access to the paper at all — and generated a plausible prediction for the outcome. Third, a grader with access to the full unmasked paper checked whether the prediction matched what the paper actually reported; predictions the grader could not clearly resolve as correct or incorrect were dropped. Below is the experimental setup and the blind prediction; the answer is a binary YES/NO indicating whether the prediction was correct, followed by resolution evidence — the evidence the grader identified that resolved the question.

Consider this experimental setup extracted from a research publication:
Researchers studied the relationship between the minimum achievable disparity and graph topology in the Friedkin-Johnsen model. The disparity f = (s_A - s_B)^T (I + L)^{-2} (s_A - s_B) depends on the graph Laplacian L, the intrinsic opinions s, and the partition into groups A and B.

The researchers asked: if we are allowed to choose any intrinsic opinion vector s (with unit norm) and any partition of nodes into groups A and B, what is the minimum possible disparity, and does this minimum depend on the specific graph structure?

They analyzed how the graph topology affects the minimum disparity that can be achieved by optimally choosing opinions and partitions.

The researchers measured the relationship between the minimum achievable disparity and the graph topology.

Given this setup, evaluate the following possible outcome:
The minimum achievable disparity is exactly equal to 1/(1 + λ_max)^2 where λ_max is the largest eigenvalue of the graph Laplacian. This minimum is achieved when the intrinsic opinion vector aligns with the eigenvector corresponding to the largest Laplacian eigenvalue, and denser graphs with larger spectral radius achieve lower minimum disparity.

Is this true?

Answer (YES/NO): YES